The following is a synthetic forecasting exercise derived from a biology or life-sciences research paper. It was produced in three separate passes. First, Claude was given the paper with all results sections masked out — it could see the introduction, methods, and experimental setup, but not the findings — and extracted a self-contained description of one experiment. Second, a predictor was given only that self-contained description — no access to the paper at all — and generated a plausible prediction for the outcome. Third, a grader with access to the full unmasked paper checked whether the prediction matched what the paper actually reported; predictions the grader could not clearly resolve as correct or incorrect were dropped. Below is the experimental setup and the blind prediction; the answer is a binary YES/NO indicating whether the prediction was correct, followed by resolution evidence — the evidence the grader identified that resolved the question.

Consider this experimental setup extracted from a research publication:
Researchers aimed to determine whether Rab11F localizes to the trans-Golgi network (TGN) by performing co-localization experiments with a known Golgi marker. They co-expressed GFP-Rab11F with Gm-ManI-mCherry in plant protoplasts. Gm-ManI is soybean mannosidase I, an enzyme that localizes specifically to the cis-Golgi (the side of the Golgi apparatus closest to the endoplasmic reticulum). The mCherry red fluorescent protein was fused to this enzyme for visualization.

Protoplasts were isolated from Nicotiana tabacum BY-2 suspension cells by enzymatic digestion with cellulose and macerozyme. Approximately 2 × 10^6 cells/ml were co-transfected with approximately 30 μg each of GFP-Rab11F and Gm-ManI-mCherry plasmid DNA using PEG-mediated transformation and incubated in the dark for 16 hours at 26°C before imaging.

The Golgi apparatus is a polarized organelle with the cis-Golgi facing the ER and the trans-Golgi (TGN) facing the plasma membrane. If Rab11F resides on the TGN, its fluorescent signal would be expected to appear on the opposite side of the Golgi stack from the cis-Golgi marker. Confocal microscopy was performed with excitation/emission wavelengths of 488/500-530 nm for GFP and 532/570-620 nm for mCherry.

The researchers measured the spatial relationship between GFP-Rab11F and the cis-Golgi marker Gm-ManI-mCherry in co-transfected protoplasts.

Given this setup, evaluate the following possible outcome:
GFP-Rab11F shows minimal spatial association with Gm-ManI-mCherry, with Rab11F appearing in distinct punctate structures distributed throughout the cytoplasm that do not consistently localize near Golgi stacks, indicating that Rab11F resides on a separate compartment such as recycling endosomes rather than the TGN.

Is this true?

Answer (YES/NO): NO